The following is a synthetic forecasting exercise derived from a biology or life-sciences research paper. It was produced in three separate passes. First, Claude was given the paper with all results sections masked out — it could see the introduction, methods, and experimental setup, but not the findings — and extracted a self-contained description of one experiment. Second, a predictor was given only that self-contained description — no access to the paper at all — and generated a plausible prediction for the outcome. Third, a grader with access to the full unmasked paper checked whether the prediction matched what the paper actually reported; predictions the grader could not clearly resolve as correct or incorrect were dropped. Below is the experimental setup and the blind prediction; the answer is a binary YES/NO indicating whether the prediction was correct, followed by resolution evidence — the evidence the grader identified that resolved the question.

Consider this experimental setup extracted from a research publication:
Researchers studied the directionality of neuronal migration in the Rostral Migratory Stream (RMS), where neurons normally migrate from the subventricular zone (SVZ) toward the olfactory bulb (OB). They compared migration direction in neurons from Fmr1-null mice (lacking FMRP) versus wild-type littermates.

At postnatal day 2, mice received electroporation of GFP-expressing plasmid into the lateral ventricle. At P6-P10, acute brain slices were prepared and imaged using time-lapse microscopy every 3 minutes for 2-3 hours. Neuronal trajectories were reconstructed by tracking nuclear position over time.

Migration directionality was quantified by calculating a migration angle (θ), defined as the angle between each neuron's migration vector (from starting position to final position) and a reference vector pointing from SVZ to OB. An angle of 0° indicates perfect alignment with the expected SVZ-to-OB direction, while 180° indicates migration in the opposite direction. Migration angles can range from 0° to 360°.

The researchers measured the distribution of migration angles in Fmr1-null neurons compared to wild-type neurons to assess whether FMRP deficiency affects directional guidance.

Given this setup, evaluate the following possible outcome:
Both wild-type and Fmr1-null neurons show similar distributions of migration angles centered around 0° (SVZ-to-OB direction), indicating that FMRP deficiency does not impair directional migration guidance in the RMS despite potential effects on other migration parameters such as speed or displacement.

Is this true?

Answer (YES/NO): NO